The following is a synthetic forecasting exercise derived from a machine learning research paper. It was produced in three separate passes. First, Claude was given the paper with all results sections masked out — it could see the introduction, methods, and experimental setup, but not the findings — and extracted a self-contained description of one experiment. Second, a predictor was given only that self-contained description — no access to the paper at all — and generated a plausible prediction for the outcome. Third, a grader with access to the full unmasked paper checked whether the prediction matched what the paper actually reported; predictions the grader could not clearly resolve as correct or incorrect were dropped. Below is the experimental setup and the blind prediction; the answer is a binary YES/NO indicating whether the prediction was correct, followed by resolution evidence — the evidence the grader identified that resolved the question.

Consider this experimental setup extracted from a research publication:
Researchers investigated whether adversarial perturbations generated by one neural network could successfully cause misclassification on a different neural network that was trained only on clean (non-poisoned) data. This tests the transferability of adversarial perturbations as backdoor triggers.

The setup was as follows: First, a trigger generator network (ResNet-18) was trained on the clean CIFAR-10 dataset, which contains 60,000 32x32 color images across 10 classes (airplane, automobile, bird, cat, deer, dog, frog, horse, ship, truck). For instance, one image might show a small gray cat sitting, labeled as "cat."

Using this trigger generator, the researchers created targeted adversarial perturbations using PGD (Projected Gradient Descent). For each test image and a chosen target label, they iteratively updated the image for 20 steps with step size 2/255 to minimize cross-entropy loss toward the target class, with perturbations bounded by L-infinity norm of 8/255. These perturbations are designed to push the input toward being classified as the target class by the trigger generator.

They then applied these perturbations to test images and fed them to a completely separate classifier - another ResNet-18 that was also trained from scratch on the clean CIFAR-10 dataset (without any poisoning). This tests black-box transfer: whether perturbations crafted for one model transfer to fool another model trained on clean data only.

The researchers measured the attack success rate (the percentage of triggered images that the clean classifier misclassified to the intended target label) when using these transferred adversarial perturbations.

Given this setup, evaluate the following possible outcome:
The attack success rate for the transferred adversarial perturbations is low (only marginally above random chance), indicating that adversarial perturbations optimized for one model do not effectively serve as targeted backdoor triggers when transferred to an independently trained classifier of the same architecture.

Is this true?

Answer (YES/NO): YES